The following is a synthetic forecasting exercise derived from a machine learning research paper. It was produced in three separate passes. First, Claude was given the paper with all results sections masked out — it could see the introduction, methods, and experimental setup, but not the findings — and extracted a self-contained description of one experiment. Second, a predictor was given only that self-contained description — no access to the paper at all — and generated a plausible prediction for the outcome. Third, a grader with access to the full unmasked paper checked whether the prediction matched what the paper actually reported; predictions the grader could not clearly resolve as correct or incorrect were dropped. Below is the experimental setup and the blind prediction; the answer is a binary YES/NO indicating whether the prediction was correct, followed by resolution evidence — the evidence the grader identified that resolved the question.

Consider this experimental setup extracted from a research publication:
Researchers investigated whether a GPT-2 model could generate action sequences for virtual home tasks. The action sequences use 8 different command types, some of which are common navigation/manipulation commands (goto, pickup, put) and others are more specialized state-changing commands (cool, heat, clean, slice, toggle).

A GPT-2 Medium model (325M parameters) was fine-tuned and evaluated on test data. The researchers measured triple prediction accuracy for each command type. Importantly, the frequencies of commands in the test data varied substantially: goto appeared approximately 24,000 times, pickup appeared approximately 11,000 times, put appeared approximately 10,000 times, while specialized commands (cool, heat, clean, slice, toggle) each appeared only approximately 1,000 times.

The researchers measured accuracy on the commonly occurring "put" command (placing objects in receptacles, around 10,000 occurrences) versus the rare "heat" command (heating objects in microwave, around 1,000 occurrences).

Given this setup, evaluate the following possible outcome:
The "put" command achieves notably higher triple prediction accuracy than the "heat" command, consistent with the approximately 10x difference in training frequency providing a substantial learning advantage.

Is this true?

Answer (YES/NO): NO